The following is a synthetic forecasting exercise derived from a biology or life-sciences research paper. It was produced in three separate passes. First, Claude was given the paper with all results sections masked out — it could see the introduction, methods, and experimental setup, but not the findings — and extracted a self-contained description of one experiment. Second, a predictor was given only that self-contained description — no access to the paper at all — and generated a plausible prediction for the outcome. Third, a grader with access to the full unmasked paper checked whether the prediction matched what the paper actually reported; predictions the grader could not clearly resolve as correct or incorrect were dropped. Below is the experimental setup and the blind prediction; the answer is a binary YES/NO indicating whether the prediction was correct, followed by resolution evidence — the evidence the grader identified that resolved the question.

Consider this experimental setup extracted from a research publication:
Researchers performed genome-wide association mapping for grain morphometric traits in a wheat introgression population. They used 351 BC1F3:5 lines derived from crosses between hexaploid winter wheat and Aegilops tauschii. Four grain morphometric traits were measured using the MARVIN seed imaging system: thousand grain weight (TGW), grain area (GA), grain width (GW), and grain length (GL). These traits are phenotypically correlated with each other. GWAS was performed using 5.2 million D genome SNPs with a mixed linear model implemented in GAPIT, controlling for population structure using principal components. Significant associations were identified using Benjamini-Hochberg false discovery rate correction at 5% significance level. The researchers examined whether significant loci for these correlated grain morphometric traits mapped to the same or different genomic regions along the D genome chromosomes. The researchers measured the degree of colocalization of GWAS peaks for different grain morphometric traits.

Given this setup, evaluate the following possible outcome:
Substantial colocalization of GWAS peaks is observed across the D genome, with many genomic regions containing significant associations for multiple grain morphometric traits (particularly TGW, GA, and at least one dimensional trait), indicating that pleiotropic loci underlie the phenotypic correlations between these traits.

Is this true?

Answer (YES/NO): NO